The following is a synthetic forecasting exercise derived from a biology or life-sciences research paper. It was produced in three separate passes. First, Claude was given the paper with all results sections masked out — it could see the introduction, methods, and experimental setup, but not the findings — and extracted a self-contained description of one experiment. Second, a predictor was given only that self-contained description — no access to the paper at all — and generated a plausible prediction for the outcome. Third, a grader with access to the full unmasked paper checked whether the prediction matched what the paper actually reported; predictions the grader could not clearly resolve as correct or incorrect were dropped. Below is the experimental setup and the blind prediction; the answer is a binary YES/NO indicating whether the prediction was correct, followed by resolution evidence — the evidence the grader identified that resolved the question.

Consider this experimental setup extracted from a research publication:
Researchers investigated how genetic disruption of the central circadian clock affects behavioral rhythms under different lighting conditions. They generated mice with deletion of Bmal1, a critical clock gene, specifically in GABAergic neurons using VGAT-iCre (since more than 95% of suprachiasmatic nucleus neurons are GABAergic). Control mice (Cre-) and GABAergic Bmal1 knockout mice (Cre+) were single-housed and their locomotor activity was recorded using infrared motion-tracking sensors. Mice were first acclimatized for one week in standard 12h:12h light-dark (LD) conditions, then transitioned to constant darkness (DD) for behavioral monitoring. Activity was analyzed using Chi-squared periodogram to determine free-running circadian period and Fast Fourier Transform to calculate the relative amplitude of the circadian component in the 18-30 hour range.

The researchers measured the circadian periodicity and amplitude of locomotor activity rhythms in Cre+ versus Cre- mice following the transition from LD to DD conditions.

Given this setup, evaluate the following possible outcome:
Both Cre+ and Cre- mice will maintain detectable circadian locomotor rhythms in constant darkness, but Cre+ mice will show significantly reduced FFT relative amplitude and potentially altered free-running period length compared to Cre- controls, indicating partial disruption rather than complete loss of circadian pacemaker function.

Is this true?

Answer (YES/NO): NO